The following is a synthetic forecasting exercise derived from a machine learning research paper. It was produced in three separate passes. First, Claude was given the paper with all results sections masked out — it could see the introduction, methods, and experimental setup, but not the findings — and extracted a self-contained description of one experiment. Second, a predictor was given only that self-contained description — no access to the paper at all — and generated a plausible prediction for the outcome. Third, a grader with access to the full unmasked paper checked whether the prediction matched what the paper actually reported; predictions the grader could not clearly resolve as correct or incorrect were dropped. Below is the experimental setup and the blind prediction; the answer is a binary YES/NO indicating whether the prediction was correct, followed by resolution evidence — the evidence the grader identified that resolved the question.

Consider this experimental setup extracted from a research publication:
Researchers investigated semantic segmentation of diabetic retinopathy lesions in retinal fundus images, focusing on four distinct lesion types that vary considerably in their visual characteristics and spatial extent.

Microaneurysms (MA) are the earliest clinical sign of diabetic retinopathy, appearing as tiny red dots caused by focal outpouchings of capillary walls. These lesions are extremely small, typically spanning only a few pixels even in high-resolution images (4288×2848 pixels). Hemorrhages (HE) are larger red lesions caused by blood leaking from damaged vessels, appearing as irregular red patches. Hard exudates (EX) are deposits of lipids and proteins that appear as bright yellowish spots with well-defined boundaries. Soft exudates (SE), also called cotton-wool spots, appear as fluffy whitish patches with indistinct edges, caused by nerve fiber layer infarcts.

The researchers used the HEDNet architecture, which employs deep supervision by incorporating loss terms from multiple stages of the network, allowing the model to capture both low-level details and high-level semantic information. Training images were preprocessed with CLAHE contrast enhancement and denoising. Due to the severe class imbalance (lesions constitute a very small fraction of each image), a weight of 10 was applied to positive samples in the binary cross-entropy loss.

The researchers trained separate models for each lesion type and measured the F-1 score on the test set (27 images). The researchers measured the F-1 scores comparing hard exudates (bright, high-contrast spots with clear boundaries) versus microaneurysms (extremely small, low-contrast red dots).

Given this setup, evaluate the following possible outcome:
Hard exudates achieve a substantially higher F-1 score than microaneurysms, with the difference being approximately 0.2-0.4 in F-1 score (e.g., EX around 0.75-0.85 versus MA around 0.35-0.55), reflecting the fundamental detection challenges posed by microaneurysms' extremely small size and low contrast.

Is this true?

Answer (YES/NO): NO